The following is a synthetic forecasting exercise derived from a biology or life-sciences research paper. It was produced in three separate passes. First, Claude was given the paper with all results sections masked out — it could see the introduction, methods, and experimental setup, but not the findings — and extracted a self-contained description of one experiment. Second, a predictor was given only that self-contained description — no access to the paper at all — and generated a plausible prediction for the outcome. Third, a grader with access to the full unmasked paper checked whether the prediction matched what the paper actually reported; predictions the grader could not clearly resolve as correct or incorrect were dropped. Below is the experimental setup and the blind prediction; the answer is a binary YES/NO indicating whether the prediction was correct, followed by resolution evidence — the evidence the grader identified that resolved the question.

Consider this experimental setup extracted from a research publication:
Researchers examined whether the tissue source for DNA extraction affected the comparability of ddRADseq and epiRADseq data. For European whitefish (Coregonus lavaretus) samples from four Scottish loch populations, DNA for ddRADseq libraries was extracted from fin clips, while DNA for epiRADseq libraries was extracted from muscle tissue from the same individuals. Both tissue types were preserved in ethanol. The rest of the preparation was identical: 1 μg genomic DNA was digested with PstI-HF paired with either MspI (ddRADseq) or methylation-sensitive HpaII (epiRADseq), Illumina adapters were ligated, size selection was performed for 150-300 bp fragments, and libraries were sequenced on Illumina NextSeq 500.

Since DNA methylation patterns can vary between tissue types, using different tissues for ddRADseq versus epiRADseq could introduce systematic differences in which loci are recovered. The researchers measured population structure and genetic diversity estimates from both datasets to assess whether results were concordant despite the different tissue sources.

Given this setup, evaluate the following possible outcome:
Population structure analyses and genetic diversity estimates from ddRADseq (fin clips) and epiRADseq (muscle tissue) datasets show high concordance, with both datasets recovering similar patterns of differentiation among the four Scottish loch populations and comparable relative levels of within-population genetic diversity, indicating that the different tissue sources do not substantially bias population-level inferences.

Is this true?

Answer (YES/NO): YES